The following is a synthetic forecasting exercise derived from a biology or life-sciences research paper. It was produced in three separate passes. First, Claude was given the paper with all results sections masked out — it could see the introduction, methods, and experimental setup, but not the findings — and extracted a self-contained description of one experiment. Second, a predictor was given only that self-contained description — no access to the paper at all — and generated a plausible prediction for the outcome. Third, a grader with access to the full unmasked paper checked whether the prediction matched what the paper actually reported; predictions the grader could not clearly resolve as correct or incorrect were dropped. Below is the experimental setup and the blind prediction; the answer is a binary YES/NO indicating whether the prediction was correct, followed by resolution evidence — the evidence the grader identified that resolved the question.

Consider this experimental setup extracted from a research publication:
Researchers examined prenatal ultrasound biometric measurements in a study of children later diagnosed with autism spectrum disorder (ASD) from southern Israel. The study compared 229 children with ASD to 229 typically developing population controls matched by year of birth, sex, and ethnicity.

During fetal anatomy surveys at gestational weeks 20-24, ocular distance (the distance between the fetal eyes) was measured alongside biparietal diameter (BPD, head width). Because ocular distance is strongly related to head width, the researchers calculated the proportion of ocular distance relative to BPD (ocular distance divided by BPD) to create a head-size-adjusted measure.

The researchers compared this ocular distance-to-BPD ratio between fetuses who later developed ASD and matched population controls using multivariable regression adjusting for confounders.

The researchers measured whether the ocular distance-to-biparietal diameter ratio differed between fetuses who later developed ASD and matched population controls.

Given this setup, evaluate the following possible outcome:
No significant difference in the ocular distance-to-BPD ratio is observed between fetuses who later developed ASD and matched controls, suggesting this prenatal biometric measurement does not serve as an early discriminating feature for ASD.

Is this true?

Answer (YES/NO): NO